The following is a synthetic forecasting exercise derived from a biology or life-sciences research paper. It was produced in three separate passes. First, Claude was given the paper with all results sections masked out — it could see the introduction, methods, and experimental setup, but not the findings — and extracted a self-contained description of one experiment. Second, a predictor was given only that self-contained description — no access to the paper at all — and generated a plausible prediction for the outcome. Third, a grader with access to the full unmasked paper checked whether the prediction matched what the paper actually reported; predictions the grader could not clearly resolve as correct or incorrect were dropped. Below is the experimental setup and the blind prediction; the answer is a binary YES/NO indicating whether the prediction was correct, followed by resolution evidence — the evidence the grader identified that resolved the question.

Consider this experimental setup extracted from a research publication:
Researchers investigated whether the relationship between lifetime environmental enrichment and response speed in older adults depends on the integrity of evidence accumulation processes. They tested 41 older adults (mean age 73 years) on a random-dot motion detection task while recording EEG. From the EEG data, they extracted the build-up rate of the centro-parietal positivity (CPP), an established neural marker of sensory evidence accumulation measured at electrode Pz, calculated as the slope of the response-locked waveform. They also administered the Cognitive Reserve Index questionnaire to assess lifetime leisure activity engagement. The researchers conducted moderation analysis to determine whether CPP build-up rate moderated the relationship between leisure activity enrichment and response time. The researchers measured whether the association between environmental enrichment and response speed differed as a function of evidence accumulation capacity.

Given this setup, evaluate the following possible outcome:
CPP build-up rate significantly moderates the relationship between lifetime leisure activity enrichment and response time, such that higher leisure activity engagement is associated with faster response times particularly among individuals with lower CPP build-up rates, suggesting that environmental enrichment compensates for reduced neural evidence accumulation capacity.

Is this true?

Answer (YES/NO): YES